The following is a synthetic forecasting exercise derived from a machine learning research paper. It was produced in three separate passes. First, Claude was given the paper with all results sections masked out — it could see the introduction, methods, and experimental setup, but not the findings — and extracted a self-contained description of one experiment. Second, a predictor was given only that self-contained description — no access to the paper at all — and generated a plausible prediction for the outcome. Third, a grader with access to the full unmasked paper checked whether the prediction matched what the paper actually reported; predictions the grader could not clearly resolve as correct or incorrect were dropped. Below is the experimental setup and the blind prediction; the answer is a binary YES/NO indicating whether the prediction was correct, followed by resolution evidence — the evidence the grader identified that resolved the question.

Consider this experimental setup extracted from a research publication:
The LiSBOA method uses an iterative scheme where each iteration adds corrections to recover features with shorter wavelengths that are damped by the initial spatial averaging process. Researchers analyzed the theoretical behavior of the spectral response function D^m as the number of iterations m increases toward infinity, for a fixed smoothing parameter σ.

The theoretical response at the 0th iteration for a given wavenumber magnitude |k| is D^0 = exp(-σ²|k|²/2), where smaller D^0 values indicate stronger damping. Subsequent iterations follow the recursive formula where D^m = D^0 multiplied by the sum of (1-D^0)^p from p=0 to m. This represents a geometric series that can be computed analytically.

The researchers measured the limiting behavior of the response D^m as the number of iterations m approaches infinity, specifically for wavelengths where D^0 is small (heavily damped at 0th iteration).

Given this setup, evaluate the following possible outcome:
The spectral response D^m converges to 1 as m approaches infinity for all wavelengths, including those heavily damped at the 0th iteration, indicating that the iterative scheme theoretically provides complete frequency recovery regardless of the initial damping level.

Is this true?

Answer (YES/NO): YES